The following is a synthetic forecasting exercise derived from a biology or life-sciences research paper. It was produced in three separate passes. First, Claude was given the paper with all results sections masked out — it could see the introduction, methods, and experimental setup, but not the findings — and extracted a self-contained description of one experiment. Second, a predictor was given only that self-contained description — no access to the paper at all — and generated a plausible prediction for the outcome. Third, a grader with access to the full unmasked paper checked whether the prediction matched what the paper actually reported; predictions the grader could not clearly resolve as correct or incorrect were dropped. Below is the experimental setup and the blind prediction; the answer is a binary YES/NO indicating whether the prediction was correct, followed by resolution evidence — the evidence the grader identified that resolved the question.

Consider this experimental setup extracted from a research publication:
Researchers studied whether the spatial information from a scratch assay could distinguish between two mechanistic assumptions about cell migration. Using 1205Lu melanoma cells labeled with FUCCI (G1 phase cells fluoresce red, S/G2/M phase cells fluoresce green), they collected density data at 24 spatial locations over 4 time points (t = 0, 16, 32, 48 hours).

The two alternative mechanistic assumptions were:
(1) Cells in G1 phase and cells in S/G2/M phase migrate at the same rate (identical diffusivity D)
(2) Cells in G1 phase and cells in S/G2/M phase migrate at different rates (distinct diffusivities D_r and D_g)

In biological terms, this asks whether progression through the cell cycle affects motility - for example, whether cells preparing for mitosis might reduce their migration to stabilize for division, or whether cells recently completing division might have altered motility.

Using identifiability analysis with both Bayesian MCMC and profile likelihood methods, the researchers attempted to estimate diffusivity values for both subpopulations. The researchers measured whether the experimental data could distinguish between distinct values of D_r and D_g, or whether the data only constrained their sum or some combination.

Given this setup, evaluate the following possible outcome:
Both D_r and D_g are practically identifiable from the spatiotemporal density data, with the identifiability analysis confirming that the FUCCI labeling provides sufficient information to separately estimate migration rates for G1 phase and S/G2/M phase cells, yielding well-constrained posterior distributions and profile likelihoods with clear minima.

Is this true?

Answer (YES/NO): NO